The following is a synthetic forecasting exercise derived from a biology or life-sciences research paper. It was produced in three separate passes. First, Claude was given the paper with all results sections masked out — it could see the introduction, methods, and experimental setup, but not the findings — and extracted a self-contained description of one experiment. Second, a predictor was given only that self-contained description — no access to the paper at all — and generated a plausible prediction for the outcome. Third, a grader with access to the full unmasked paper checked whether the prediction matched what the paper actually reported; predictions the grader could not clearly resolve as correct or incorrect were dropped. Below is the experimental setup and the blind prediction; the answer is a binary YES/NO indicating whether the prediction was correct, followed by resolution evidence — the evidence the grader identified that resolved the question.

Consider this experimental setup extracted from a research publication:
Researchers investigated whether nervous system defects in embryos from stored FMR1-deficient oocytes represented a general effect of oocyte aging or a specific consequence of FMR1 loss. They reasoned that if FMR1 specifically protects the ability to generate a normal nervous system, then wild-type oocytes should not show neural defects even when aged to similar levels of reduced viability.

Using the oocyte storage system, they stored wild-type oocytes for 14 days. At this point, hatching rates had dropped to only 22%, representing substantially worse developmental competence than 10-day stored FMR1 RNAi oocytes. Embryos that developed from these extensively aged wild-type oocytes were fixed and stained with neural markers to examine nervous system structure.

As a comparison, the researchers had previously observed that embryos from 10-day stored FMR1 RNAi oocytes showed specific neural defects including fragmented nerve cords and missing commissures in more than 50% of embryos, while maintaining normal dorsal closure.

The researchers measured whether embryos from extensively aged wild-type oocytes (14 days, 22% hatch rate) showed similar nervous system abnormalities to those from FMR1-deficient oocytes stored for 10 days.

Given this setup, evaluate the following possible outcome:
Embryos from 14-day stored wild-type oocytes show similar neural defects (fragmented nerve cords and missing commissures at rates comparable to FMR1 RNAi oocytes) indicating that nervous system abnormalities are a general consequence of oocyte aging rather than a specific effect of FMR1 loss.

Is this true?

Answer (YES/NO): NO